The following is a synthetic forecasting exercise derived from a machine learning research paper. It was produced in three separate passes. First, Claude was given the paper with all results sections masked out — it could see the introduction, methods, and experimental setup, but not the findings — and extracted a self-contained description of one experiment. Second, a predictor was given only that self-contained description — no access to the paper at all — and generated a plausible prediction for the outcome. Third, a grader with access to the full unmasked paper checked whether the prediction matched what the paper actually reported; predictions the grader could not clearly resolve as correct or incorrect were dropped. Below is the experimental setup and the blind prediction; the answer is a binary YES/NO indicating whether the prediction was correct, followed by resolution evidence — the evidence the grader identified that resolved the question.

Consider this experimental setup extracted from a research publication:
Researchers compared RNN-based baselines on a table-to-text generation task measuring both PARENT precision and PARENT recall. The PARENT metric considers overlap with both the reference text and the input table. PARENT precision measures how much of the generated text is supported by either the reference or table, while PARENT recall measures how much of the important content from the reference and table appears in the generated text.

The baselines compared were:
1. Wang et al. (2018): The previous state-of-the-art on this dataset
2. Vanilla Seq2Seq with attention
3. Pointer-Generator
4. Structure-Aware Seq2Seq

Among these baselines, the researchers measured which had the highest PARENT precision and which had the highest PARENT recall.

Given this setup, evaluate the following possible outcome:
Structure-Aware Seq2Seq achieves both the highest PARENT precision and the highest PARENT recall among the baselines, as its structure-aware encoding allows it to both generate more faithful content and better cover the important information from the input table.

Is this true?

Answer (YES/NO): NO